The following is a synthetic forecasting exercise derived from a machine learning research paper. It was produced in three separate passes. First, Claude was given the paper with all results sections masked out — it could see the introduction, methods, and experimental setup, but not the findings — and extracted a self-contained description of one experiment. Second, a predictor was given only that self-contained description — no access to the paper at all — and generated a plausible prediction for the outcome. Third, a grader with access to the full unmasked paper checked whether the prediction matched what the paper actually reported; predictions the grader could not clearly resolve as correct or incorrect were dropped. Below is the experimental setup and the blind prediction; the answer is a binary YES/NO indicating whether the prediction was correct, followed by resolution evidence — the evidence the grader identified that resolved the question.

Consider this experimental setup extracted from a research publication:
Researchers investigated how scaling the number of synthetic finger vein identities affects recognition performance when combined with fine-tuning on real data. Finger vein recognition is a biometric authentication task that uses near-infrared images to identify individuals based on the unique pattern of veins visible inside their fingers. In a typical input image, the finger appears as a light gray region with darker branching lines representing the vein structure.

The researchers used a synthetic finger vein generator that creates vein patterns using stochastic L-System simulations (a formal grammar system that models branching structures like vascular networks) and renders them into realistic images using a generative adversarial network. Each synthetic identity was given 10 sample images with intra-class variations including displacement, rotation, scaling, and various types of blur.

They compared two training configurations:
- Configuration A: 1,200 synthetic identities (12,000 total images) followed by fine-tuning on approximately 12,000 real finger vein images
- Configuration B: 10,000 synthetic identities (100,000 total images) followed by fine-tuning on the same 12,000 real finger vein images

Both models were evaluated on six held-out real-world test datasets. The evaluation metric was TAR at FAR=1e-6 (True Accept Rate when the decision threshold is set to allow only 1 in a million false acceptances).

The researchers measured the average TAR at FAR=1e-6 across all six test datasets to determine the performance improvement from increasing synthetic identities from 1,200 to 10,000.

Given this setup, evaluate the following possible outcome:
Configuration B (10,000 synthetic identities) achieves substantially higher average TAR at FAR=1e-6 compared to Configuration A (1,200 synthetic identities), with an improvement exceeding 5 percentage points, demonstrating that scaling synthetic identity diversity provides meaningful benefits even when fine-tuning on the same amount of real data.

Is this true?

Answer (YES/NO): NO